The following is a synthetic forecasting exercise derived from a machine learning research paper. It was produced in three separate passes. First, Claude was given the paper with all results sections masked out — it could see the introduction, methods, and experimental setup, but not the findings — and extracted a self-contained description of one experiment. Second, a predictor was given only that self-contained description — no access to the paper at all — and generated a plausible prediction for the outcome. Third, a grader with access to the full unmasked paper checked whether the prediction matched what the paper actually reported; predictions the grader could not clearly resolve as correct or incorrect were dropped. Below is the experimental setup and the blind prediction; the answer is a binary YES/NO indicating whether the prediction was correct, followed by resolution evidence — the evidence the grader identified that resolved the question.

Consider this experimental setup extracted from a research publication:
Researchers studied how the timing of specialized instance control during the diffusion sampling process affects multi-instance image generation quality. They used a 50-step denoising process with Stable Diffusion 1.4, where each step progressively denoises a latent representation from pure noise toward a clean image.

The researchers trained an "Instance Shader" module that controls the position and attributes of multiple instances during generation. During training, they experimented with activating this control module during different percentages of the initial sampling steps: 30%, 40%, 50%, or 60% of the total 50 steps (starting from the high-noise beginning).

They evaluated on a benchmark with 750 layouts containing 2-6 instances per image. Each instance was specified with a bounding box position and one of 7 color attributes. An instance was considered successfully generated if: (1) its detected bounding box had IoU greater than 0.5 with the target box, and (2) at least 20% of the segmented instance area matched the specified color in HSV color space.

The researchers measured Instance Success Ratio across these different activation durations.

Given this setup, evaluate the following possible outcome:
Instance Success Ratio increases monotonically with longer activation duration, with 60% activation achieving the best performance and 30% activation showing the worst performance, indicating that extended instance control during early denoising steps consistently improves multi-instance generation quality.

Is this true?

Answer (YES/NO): NO